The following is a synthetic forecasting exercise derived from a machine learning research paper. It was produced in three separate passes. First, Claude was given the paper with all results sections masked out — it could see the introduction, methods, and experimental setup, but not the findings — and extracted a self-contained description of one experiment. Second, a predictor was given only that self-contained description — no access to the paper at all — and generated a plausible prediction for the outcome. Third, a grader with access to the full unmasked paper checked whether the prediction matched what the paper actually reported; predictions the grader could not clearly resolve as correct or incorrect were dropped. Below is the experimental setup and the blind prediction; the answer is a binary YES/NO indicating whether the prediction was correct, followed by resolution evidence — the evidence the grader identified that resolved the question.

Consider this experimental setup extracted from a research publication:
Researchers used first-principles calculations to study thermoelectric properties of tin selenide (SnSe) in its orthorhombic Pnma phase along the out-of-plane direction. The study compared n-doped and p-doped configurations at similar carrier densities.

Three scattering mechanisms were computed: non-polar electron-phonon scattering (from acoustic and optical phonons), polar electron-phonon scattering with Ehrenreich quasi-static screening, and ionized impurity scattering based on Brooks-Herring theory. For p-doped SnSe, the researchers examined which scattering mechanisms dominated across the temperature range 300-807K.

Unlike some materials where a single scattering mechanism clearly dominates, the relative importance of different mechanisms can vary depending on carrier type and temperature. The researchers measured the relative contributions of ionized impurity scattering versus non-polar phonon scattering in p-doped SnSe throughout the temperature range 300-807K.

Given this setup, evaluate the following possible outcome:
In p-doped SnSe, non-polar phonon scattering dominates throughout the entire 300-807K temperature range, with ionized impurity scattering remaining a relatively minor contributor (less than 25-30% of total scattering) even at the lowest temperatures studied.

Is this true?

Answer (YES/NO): NO